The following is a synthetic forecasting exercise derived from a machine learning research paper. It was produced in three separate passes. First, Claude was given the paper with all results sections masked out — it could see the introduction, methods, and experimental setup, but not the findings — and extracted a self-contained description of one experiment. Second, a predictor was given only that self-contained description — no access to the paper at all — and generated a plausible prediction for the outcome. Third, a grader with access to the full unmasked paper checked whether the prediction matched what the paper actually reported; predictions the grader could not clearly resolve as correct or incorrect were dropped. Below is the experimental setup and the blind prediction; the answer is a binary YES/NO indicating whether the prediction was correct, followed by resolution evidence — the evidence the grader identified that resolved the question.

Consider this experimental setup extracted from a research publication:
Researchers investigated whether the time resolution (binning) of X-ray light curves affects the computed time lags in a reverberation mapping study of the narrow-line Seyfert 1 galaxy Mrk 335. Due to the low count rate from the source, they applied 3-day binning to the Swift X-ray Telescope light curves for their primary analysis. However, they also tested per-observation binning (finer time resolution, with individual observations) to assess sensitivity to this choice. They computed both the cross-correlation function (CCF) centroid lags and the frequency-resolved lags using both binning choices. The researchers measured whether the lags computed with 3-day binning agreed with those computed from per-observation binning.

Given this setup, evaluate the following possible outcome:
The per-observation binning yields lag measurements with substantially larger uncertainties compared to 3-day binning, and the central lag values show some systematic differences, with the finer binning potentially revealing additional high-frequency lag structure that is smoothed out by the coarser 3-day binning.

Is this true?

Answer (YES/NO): NO